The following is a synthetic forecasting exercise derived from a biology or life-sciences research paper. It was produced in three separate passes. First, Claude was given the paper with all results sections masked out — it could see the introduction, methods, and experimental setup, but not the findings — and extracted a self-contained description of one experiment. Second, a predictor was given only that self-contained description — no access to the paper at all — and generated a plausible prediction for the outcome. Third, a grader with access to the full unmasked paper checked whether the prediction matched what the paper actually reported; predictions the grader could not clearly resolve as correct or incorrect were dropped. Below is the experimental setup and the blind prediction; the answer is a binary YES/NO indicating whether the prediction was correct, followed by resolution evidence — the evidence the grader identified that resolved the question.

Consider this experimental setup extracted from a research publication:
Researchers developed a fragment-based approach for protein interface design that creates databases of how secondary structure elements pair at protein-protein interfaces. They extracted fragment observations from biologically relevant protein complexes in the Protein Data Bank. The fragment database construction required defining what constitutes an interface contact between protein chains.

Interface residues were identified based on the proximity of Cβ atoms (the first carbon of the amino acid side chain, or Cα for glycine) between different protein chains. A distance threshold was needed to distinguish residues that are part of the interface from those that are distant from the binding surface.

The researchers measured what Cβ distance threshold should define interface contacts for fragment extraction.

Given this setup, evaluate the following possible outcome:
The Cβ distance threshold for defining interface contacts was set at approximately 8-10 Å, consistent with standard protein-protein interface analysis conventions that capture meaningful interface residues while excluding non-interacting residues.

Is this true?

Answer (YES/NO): YES